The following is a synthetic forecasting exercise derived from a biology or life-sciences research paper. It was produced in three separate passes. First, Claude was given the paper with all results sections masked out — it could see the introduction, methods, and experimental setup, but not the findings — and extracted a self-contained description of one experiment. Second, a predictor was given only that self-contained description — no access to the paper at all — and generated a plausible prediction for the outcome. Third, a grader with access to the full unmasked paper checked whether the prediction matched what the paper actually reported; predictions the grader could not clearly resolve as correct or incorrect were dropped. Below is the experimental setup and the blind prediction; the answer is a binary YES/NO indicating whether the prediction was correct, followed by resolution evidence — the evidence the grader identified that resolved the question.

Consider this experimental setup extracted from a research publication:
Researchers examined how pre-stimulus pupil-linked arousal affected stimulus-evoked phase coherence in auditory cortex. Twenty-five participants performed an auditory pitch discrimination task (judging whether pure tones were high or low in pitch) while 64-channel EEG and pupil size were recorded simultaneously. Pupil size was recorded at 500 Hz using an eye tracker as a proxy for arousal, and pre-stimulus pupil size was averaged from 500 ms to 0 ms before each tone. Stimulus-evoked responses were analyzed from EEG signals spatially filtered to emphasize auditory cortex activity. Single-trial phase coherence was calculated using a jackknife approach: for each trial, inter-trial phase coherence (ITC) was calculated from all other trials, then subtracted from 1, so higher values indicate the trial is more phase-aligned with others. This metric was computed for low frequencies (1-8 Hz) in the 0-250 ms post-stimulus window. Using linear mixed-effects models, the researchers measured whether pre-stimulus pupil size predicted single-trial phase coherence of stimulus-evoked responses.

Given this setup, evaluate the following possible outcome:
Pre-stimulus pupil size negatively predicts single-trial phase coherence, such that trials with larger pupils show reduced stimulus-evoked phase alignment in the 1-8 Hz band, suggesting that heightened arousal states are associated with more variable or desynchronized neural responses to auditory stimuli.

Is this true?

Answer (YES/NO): NO